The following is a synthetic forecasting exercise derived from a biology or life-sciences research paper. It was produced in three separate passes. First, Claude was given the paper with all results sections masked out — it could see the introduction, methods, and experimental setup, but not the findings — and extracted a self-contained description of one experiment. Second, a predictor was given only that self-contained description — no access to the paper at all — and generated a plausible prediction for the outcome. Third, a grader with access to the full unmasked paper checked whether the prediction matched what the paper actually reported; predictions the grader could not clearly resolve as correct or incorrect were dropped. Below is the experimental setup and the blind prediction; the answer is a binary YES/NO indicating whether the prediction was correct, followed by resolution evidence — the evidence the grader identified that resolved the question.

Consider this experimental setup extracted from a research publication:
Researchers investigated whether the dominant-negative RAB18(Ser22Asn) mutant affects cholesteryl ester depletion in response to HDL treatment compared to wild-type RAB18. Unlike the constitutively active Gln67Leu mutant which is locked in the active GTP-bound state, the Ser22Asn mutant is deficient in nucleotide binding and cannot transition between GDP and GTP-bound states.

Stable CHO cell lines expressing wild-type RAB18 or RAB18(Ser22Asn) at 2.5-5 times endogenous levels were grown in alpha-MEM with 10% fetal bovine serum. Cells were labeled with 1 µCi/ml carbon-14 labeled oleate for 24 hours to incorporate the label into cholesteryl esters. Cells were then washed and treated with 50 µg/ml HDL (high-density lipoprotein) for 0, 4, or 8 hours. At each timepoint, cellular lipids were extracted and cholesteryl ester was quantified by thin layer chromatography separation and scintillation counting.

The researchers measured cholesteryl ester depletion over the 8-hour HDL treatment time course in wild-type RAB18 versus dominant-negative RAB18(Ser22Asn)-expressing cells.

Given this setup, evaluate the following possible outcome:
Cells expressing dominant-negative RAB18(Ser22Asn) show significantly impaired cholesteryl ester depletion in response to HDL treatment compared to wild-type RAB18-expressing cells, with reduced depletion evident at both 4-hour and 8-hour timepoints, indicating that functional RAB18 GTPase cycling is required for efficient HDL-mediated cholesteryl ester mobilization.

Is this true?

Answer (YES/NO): NO